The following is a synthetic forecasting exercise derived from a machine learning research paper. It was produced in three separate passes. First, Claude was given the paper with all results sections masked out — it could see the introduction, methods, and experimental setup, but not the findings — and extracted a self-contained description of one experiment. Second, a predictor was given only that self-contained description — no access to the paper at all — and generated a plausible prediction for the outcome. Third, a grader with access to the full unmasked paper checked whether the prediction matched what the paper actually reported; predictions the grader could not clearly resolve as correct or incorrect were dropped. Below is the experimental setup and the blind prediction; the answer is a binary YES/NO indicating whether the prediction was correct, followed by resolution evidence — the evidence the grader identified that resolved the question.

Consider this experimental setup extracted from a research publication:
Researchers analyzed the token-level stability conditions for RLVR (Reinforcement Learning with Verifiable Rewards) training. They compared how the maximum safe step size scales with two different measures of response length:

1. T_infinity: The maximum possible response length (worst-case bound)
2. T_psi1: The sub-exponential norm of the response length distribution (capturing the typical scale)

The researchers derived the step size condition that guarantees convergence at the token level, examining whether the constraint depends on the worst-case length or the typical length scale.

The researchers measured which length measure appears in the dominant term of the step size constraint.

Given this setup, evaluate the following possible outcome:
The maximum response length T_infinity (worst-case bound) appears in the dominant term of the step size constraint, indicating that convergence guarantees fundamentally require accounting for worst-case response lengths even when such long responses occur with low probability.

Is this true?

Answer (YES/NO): NO